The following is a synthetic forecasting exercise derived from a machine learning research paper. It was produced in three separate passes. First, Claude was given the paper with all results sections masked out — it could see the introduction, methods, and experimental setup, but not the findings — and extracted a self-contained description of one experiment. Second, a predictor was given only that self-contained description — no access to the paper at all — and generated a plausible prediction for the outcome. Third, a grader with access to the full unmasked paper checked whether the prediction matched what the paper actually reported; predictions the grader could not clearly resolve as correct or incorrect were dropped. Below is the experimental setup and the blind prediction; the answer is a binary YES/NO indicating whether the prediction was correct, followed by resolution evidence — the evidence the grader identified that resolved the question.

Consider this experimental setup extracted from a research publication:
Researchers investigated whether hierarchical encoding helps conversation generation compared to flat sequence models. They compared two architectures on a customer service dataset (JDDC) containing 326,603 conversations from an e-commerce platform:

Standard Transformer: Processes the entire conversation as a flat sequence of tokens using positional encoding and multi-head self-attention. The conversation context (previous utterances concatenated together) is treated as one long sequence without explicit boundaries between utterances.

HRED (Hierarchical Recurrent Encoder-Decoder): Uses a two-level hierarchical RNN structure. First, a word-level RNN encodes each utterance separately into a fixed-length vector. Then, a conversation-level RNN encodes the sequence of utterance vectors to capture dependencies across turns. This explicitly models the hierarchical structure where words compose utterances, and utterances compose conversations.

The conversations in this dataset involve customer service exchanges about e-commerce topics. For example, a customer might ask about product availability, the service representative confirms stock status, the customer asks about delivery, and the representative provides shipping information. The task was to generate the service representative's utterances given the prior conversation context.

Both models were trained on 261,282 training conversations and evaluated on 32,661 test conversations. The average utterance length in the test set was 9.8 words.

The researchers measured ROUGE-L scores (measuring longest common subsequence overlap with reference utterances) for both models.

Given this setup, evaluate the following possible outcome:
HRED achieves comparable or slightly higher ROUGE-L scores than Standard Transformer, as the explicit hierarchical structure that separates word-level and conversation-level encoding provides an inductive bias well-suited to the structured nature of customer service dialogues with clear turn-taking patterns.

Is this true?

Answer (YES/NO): YES